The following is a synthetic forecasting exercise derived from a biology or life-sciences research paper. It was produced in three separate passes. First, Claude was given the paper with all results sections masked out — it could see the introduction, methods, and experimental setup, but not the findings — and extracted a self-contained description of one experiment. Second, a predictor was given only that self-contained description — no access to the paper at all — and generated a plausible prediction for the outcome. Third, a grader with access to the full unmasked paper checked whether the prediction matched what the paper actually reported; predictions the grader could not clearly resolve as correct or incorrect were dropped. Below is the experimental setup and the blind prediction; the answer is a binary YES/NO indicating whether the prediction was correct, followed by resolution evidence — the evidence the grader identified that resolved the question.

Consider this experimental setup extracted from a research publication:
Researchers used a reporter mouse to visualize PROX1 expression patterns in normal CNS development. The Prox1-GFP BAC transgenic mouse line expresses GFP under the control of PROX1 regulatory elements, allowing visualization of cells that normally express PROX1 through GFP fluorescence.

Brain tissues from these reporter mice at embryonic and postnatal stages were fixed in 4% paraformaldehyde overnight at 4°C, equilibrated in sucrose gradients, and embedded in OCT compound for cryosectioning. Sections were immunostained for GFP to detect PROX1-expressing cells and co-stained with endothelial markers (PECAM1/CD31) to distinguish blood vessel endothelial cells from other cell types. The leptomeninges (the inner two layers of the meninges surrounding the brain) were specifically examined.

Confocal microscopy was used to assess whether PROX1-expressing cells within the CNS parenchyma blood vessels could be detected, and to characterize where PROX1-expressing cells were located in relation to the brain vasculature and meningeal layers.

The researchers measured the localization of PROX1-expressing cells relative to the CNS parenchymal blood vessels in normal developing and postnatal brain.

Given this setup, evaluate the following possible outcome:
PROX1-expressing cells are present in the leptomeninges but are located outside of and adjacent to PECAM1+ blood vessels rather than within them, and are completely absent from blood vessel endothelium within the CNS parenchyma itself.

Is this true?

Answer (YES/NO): NO